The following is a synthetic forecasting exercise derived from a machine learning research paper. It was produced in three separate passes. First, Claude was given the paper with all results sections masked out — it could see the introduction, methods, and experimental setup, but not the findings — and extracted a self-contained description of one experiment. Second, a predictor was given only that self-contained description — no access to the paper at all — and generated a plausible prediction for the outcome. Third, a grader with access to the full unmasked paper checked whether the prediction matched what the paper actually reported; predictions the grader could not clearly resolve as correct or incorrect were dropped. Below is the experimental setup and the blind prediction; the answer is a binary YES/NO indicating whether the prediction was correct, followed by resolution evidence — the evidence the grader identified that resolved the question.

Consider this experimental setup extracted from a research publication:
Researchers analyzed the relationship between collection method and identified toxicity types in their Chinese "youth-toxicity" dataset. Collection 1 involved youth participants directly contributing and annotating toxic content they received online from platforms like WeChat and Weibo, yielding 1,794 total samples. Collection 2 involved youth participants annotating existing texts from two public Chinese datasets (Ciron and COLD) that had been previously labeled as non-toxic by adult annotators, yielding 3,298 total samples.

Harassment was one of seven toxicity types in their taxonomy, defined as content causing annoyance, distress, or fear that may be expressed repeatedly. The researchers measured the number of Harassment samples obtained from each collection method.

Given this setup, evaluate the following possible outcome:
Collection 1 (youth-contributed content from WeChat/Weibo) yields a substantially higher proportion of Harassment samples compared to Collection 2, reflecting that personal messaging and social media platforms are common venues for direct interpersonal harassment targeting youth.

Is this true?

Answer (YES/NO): YES